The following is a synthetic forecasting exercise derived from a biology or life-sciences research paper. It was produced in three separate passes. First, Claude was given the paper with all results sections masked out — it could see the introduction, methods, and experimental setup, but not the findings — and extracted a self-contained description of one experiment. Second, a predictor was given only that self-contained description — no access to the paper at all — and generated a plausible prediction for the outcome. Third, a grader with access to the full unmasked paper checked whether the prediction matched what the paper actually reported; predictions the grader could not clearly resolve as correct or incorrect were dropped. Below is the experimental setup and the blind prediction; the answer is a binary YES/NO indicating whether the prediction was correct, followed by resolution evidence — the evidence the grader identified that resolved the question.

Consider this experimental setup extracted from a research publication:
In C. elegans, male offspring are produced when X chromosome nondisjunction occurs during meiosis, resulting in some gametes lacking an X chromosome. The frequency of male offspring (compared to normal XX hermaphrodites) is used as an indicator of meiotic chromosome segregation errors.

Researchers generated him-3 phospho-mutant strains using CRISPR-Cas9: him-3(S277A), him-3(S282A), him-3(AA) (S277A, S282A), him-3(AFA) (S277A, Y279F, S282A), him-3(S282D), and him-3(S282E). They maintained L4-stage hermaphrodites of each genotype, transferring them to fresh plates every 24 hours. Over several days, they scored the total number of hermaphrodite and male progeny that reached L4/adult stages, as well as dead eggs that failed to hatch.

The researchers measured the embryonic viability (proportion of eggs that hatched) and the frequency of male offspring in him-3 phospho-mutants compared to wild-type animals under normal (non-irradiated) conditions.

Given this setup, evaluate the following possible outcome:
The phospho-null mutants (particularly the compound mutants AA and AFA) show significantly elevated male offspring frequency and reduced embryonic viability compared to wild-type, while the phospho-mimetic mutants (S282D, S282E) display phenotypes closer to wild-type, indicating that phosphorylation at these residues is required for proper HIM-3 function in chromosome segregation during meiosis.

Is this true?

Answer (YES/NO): NO